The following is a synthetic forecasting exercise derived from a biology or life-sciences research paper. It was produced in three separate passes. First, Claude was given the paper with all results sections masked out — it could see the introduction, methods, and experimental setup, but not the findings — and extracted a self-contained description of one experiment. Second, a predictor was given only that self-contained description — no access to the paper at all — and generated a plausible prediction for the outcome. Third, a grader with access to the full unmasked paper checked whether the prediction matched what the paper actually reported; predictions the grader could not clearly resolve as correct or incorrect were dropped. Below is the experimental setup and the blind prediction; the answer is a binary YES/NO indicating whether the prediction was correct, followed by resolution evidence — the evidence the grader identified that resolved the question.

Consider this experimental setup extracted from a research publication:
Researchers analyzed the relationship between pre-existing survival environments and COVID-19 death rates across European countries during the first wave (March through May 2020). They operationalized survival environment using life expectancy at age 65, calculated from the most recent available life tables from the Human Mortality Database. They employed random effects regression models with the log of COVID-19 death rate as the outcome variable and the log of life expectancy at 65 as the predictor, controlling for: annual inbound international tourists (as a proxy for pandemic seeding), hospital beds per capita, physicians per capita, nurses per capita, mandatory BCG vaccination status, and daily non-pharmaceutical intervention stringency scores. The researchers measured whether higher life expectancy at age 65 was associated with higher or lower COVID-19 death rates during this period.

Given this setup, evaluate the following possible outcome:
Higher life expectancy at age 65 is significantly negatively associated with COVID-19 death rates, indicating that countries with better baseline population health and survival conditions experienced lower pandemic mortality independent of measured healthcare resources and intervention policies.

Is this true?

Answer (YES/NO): NO